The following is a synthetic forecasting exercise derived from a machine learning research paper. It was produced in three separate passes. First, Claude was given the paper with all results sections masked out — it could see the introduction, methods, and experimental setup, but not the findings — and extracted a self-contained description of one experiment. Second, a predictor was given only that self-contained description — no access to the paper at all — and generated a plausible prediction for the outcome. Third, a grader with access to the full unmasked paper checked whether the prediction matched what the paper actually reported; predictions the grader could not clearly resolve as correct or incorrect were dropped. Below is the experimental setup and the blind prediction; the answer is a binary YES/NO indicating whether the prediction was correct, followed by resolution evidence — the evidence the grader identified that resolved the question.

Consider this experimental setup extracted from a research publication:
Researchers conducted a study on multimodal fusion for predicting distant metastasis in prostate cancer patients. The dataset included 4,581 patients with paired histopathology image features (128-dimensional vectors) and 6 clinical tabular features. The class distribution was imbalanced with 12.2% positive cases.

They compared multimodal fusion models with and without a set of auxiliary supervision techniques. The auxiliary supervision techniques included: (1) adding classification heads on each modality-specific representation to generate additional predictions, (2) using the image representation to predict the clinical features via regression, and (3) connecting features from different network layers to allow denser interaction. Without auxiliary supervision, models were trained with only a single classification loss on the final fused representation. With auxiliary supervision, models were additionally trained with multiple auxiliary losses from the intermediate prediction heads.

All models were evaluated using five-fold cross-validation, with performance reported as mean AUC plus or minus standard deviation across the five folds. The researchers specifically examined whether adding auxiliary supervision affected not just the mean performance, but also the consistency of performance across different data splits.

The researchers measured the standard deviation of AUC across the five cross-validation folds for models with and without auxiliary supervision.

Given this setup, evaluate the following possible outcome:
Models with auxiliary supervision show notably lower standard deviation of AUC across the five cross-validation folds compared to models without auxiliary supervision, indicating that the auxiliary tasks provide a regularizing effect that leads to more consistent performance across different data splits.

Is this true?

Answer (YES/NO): YES